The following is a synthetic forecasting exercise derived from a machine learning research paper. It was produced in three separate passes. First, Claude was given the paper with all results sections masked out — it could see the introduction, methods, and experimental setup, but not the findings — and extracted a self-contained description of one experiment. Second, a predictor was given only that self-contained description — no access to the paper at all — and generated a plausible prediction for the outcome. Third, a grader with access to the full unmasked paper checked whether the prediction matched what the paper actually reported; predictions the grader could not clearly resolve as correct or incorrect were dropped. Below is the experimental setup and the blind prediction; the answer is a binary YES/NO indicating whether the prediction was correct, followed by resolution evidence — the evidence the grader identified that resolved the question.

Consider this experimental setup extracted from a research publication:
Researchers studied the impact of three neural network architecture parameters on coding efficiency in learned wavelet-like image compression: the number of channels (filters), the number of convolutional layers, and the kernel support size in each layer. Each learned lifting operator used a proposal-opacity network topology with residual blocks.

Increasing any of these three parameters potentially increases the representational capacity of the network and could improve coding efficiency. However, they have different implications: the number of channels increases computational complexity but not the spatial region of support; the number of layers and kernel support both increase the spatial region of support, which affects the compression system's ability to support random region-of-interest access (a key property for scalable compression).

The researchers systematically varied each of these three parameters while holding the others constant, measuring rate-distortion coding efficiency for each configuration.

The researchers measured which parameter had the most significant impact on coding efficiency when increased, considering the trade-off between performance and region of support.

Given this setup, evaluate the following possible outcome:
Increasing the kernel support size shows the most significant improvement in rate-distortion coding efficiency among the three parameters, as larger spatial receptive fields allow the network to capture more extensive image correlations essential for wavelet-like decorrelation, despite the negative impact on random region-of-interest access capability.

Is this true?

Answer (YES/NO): NO